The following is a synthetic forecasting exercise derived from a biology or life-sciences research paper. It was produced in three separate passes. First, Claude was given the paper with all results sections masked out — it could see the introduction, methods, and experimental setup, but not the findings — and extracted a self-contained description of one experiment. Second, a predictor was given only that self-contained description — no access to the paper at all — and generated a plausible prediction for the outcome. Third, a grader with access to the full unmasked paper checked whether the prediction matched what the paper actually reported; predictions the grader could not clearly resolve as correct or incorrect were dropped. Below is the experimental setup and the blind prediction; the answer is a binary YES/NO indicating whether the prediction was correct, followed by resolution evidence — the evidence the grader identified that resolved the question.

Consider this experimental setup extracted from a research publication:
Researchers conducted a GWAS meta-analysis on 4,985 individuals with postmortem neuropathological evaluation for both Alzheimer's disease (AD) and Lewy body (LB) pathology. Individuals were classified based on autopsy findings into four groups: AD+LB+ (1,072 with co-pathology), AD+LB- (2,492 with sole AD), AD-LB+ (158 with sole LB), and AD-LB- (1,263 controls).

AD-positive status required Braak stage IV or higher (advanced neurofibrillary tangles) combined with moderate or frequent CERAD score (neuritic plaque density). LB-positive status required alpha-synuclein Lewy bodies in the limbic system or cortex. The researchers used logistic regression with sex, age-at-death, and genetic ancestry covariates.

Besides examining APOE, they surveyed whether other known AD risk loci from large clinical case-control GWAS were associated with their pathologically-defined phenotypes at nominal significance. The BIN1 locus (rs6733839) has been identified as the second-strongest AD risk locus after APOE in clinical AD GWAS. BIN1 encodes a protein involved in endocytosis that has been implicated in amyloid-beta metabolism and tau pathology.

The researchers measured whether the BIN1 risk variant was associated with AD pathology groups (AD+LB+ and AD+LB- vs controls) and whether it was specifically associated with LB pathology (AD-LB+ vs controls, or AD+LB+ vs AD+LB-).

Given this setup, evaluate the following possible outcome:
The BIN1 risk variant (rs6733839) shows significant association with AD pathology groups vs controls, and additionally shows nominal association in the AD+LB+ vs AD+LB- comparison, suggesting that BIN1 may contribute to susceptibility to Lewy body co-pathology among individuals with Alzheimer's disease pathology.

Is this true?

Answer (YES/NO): NO